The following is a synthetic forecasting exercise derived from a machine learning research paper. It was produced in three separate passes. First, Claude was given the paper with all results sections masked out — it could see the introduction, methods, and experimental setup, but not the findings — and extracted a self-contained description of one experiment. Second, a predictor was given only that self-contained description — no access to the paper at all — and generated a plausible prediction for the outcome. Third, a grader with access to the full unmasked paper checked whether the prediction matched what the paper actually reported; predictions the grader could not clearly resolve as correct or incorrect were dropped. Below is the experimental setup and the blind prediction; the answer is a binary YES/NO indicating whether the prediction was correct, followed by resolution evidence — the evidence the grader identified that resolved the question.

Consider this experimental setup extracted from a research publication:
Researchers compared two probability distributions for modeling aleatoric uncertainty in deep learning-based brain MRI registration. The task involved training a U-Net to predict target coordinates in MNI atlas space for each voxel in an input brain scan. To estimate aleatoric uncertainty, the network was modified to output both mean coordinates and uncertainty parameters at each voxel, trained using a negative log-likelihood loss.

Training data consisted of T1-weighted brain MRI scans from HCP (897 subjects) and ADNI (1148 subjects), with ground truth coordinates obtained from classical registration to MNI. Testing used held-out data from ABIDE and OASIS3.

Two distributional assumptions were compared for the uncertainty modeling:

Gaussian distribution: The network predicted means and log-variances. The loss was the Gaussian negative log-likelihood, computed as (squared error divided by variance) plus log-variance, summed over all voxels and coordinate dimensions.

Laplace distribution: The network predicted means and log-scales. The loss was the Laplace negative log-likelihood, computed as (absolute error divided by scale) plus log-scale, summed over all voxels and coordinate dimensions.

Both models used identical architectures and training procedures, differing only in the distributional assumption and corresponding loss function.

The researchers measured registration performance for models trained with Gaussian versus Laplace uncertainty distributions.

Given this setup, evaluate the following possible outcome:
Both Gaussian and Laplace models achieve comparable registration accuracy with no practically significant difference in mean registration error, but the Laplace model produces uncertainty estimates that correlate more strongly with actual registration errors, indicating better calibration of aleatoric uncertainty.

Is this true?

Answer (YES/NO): NO